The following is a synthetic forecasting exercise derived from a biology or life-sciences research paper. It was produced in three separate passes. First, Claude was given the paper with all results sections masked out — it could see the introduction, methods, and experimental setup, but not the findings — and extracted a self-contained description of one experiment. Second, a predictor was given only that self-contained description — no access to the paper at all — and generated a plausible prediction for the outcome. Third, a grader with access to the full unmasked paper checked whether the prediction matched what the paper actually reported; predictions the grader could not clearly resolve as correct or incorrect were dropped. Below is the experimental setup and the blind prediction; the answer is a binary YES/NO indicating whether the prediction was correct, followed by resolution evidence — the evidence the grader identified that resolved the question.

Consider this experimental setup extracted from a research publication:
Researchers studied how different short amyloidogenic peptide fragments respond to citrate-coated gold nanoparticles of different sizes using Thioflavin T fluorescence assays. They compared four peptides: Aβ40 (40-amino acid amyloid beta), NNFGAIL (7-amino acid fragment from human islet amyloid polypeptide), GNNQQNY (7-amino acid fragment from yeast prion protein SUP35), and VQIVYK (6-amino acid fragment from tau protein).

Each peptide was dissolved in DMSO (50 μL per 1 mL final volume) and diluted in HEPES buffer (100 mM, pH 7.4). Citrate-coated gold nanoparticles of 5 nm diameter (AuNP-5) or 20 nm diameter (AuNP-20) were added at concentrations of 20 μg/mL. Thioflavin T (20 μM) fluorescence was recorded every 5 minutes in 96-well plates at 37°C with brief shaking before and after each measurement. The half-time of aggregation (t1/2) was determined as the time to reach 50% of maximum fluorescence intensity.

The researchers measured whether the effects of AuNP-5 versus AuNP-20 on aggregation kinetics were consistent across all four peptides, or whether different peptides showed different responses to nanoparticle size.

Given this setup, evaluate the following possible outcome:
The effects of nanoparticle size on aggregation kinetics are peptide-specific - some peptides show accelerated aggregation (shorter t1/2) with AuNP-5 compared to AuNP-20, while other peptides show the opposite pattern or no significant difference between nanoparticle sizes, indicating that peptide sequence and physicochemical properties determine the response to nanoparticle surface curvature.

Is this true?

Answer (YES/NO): NO